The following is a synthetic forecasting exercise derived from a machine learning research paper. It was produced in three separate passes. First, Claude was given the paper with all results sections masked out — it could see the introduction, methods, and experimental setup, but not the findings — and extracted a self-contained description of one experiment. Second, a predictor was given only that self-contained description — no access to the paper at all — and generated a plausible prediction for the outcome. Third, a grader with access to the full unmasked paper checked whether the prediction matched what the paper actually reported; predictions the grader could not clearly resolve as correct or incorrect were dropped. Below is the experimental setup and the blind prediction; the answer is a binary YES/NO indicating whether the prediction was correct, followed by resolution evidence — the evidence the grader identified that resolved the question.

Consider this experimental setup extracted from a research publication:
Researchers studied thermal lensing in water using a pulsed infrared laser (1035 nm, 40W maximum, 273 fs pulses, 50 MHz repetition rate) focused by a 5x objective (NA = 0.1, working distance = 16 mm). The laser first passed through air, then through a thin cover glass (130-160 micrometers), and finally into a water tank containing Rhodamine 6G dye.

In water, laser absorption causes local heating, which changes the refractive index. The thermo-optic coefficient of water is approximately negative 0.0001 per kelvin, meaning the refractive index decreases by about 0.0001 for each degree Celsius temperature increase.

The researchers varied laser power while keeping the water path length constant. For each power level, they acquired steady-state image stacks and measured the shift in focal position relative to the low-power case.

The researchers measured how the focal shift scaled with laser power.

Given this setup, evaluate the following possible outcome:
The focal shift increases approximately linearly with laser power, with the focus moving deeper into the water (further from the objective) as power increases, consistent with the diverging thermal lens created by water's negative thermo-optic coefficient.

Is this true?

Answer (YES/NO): YES